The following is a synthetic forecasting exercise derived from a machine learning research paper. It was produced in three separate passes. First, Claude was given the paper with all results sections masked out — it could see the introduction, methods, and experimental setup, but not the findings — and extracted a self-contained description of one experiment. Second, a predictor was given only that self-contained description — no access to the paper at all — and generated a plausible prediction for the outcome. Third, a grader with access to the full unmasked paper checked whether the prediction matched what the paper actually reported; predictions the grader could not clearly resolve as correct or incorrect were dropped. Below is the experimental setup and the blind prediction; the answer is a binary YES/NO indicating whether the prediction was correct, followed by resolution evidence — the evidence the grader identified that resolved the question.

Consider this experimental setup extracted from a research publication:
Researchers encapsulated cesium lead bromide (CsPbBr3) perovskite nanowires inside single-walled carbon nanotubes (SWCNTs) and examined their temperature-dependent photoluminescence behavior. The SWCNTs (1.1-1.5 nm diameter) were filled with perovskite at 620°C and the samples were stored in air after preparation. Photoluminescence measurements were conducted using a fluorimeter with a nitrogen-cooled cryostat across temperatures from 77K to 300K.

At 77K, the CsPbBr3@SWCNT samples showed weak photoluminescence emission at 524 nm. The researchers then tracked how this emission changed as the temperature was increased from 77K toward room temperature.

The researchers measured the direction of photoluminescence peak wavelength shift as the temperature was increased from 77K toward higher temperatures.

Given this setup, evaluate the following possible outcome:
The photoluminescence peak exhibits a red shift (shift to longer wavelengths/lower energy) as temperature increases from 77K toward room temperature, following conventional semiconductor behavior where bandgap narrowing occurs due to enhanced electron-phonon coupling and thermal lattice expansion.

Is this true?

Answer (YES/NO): NO